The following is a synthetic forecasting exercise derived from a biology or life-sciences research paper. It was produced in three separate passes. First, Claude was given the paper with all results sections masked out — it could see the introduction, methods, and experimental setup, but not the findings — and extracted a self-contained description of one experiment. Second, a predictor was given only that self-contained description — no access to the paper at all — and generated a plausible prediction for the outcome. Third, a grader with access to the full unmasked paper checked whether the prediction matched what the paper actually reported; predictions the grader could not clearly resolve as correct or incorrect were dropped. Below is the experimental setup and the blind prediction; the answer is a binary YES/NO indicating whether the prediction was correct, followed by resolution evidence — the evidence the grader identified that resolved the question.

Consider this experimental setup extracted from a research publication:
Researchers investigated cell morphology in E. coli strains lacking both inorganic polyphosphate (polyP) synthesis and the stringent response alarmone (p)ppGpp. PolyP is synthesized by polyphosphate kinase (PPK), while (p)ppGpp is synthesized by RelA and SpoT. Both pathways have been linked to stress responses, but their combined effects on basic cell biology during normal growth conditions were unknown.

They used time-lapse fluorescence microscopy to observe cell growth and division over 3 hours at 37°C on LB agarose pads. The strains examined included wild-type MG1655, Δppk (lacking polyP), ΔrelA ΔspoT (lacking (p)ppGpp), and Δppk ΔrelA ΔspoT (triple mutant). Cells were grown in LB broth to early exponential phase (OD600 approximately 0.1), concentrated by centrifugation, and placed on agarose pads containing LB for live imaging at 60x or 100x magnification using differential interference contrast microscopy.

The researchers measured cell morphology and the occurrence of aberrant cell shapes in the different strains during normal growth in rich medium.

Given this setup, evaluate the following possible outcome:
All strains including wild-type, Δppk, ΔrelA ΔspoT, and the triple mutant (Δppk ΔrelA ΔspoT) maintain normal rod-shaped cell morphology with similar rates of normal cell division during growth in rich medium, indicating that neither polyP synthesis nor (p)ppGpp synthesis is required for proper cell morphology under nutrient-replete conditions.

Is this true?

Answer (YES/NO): NO